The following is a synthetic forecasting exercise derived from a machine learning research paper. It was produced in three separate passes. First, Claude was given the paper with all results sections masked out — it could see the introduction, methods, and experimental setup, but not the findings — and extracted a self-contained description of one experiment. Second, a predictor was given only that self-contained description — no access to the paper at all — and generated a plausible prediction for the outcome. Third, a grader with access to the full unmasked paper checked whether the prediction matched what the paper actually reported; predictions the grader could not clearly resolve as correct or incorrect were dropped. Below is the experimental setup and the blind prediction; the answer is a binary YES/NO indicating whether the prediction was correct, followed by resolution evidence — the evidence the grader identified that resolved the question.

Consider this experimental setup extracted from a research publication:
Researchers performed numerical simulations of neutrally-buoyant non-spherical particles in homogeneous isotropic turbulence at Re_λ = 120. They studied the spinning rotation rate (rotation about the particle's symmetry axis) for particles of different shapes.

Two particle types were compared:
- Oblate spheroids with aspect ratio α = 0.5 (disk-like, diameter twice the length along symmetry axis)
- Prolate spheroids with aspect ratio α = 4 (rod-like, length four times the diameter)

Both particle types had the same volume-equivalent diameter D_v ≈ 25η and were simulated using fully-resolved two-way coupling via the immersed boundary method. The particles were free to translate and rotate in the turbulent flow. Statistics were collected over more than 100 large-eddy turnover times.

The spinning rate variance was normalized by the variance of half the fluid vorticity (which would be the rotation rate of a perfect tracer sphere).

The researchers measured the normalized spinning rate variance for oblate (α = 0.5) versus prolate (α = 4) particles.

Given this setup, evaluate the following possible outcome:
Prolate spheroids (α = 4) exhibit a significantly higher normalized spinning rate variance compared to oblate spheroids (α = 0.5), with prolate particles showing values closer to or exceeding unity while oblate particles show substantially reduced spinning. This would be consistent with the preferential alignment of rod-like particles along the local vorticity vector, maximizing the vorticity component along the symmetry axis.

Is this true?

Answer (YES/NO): YES